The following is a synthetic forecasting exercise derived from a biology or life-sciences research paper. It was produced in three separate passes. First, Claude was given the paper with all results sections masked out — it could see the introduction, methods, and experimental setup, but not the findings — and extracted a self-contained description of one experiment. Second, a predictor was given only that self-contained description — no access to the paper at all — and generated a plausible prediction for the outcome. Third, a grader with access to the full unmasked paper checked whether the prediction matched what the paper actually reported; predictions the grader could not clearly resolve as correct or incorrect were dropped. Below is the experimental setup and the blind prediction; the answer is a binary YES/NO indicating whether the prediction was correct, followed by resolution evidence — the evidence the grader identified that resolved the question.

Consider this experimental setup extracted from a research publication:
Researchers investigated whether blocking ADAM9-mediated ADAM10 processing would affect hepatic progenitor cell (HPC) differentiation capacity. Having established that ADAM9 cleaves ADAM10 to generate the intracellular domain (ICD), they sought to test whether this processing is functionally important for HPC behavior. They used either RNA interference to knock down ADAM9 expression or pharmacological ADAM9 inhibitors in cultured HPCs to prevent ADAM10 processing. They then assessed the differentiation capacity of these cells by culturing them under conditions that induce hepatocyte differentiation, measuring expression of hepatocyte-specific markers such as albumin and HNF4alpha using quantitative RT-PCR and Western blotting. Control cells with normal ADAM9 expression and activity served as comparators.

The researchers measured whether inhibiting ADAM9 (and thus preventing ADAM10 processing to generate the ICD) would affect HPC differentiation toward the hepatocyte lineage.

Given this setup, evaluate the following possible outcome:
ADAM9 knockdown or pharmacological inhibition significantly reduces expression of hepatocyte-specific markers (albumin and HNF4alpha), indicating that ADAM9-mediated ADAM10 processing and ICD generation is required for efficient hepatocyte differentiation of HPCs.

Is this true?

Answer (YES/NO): NO